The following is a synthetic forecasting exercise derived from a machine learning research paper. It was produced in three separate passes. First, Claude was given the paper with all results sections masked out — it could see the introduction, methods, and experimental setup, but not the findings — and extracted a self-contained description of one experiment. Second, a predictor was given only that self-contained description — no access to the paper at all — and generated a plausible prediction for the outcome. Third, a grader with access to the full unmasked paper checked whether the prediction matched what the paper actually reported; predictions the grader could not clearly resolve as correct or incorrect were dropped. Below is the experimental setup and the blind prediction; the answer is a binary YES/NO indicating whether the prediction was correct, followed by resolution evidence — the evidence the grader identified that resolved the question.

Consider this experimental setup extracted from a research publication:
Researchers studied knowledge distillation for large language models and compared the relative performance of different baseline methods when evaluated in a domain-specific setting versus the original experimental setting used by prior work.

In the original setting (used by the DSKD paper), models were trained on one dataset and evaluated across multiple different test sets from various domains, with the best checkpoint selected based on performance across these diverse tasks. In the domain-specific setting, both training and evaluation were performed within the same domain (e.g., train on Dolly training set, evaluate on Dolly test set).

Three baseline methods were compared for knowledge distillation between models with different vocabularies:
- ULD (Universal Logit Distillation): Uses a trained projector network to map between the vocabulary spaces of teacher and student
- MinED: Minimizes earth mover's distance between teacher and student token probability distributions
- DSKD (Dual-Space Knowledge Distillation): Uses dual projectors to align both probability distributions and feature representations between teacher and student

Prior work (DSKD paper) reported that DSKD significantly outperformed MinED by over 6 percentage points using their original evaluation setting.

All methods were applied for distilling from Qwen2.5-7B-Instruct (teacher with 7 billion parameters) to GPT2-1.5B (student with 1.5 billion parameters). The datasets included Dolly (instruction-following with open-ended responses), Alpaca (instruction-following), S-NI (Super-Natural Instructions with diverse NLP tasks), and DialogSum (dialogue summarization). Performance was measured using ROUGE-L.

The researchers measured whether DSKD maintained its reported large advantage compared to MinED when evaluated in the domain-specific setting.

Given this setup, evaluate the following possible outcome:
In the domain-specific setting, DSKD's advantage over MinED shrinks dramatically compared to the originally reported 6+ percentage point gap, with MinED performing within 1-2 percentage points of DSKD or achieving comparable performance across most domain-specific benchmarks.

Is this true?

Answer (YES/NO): YES